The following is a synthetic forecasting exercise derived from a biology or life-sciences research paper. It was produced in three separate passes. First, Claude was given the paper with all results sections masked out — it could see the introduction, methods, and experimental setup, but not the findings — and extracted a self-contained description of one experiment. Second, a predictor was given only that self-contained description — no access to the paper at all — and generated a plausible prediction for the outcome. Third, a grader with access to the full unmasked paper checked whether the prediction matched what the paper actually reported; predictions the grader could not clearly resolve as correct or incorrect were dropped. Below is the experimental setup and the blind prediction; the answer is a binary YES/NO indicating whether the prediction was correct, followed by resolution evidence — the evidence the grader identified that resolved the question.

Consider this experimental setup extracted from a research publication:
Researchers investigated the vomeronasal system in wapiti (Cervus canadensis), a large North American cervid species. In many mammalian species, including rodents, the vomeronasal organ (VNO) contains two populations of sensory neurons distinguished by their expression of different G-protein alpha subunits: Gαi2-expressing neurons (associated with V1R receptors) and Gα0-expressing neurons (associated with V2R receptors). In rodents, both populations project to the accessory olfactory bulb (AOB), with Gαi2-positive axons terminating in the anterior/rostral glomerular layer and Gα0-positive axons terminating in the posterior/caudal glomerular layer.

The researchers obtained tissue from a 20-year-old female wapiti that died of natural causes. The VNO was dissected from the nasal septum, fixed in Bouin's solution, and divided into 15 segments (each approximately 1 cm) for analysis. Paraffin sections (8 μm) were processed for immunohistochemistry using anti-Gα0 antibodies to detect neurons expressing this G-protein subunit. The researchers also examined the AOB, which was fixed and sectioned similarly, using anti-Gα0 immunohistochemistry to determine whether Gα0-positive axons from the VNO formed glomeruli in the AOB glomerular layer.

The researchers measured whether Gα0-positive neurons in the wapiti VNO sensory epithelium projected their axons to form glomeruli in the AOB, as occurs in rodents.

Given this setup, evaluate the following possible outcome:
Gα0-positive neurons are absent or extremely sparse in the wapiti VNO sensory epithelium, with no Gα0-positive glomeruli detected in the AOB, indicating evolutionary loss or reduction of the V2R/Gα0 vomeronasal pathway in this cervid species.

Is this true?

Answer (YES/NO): NO